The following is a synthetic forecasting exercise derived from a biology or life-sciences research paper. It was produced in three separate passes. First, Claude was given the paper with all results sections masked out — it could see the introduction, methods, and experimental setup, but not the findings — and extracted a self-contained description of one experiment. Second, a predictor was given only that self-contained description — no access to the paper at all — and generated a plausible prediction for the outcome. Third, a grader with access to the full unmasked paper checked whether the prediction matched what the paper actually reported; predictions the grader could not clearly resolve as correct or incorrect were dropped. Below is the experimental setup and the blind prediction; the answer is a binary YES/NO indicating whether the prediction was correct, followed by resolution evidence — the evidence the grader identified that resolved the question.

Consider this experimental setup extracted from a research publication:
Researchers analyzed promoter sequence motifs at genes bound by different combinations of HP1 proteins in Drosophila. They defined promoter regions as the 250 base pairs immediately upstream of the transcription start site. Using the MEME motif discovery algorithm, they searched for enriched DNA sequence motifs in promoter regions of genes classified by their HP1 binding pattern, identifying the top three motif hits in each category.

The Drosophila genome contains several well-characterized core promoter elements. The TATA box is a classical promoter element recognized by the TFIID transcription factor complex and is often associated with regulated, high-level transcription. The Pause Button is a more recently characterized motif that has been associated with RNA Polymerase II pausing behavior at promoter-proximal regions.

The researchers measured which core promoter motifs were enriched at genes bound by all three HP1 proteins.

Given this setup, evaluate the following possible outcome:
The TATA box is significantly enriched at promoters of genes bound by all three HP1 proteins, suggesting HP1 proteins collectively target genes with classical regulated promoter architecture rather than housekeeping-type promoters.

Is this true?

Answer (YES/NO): NO